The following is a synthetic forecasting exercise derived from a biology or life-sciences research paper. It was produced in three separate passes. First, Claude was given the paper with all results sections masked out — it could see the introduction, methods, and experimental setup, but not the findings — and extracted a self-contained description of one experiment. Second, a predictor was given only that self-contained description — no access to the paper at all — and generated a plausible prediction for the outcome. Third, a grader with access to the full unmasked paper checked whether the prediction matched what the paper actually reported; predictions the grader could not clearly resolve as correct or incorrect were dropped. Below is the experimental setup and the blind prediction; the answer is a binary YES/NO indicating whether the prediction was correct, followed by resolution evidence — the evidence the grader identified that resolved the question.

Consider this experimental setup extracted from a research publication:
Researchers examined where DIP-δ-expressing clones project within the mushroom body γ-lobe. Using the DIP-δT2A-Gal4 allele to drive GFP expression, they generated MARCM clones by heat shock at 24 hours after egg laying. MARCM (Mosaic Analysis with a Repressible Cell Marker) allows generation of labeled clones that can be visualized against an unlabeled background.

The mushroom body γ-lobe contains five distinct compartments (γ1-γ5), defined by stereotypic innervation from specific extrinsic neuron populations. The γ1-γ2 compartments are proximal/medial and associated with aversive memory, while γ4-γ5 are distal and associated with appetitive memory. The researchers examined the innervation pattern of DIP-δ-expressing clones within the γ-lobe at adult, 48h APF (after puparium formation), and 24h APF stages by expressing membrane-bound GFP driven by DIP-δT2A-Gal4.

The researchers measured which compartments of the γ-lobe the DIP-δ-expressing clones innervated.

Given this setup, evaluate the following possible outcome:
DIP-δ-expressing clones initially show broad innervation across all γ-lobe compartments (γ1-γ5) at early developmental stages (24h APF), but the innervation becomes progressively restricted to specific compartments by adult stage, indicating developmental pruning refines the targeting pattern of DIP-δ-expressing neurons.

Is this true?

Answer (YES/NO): NO